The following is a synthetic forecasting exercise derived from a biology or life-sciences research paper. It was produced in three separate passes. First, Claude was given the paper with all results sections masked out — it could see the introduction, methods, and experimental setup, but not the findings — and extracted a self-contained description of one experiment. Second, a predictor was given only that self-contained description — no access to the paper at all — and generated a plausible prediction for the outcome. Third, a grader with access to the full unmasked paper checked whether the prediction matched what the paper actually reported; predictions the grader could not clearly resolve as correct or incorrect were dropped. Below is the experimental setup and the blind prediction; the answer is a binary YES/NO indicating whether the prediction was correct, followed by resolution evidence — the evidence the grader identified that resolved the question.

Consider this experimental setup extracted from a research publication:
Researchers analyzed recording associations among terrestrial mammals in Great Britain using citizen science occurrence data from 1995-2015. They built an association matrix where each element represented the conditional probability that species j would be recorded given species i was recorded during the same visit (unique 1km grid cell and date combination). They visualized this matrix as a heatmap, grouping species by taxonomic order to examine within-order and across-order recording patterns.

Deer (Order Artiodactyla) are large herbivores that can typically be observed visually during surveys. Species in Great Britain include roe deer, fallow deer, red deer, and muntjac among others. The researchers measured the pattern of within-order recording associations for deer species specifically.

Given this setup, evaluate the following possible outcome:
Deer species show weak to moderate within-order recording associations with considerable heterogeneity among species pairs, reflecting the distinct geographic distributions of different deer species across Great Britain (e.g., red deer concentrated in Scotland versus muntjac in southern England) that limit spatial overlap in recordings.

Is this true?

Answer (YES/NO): NO